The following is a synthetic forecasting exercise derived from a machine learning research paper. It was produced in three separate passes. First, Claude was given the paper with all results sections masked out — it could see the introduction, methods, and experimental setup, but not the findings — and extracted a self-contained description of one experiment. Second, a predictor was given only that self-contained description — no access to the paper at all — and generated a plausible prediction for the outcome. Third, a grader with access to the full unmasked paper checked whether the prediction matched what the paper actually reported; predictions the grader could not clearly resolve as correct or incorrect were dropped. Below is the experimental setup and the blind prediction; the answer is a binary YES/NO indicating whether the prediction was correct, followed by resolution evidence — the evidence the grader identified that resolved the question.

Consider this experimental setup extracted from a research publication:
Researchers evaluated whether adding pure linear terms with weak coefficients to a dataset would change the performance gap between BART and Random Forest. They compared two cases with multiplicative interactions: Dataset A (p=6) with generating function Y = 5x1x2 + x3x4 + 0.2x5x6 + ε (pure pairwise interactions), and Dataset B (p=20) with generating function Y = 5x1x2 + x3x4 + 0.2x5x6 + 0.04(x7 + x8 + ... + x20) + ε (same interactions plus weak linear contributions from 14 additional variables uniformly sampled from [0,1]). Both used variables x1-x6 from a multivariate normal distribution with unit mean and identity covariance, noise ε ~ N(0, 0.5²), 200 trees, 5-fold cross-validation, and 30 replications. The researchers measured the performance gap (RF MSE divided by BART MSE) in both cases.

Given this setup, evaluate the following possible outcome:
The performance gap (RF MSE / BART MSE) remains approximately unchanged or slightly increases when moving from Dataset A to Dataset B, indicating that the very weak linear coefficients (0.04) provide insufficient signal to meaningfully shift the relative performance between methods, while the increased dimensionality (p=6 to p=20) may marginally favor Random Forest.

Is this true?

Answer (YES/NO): YES